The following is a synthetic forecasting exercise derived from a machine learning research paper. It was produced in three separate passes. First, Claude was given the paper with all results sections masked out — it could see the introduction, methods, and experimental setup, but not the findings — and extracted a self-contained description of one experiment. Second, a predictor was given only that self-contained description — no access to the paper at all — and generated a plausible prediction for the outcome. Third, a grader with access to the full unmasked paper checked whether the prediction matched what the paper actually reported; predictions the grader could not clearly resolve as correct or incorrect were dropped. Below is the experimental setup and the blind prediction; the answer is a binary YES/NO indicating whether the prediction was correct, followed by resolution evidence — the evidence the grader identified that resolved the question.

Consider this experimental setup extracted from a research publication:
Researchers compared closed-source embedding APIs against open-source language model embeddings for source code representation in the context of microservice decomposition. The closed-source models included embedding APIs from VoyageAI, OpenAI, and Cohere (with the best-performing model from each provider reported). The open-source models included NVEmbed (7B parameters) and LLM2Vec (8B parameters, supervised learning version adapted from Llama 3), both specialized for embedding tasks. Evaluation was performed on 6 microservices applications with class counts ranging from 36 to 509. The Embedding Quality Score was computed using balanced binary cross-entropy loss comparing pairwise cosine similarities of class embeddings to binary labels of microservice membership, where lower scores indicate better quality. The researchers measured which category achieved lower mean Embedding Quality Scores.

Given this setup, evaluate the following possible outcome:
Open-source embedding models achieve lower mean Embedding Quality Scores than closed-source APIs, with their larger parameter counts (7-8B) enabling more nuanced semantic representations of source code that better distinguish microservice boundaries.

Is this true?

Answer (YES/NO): NO